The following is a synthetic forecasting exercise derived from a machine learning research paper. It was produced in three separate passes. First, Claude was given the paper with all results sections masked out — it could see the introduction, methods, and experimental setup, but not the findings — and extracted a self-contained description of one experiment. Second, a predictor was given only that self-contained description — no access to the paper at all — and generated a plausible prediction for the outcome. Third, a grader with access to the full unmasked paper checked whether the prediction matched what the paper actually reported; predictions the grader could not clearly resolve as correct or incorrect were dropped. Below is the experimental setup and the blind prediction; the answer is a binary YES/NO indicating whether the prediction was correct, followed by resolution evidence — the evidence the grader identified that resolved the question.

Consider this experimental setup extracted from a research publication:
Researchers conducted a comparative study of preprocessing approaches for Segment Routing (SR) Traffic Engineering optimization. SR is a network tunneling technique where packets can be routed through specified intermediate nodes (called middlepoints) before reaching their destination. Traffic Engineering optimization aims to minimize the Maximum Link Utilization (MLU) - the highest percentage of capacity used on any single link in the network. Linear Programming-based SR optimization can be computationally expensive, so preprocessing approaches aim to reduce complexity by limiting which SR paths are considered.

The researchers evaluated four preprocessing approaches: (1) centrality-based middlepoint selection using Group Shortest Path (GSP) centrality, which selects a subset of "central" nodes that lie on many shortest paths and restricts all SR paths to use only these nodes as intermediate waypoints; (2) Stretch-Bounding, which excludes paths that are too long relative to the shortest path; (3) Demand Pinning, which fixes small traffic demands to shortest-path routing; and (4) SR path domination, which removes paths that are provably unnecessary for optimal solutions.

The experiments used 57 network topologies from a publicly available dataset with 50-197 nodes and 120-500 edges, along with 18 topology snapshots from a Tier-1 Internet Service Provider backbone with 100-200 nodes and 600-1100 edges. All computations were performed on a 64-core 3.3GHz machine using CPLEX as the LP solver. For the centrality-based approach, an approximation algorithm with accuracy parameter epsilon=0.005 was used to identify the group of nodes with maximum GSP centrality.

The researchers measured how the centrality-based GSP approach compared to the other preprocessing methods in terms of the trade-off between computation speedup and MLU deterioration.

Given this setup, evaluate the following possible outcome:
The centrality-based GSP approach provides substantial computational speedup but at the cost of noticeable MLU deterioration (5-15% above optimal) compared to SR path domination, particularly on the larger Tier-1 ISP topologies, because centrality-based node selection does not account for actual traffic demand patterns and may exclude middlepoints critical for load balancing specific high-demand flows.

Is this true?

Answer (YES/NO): NO